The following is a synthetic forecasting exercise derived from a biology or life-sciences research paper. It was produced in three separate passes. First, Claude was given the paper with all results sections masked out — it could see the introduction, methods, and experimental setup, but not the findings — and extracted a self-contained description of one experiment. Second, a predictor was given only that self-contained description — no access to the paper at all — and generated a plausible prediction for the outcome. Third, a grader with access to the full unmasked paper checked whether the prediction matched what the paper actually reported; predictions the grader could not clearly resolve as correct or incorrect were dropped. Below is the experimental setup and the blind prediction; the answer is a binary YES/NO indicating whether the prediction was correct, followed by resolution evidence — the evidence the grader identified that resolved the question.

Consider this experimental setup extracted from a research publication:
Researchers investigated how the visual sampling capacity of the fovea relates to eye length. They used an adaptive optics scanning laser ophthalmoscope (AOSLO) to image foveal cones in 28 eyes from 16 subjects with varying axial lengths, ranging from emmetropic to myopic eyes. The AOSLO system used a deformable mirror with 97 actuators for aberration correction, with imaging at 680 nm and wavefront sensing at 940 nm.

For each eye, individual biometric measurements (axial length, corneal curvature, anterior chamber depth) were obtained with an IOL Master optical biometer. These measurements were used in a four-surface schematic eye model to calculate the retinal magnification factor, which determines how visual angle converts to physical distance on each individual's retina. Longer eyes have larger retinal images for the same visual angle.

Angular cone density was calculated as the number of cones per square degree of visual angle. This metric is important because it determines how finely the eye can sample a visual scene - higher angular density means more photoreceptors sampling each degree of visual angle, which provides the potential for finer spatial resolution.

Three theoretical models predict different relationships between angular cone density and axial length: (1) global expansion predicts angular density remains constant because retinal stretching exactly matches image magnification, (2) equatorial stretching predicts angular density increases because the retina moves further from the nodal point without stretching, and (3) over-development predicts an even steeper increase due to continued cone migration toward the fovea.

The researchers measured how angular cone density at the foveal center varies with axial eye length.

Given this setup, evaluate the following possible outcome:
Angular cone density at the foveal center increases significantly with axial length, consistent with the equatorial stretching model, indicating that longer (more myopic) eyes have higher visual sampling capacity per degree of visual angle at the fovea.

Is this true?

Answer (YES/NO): NO